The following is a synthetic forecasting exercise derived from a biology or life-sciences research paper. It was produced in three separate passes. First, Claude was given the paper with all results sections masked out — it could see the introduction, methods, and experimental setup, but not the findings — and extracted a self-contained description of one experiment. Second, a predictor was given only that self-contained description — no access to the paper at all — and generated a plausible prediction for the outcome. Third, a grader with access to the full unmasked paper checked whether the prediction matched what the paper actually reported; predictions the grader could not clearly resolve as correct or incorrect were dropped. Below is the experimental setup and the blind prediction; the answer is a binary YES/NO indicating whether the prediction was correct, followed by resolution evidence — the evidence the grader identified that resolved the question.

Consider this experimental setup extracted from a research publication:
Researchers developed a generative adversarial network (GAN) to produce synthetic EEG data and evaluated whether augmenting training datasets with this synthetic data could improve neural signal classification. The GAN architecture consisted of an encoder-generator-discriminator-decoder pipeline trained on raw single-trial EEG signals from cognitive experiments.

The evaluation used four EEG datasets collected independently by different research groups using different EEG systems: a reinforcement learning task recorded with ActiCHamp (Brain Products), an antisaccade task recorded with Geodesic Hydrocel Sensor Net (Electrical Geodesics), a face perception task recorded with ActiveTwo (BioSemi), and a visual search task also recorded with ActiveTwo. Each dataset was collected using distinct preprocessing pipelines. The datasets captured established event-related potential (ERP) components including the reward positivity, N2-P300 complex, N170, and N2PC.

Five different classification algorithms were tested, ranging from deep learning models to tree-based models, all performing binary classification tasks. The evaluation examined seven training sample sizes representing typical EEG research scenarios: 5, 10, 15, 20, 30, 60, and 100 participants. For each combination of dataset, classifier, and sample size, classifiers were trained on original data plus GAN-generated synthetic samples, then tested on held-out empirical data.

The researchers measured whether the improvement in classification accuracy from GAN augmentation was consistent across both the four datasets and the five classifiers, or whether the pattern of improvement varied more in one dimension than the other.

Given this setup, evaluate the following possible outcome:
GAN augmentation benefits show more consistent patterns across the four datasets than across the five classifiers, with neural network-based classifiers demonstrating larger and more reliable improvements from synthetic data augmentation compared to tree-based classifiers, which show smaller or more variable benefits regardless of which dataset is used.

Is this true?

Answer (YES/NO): YES